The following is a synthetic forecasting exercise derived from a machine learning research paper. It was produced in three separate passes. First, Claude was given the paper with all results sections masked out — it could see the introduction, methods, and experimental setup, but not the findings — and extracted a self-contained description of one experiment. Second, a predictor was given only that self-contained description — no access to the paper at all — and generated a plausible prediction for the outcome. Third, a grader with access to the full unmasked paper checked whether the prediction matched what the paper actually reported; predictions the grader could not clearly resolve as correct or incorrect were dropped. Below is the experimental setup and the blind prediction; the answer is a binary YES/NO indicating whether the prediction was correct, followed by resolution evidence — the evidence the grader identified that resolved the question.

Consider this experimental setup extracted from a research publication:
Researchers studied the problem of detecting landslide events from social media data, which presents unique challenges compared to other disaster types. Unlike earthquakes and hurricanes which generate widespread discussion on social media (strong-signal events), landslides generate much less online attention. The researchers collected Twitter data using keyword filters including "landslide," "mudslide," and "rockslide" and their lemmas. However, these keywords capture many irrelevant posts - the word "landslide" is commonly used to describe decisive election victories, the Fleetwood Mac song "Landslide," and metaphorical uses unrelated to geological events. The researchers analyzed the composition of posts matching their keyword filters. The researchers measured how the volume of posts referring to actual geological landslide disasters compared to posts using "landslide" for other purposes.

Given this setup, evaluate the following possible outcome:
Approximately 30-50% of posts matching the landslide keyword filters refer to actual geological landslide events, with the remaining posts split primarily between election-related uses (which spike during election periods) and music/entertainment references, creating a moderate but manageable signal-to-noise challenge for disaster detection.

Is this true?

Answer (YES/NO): NO